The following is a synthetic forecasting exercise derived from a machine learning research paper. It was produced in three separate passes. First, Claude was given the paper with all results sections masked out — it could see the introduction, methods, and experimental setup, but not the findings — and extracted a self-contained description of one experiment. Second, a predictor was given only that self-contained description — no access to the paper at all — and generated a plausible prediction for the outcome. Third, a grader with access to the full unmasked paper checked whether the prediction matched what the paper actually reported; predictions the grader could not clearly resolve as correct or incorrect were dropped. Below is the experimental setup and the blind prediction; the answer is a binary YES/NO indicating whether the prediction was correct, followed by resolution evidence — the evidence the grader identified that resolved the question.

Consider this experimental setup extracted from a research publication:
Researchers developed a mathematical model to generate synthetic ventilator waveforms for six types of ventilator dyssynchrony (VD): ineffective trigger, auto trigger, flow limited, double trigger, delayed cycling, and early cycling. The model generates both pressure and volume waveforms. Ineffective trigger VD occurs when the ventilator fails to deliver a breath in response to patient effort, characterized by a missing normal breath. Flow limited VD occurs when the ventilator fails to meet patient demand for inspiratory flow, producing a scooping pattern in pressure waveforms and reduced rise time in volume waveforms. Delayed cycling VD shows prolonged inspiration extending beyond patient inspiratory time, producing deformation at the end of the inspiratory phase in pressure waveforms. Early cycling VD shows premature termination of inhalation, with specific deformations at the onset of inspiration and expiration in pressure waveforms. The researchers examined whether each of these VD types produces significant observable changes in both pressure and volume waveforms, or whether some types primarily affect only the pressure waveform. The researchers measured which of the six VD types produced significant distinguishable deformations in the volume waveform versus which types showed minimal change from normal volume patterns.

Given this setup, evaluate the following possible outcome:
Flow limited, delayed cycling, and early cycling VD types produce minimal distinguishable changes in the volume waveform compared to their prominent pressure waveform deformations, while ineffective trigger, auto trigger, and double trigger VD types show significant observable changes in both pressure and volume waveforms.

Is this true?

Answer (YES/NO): NO